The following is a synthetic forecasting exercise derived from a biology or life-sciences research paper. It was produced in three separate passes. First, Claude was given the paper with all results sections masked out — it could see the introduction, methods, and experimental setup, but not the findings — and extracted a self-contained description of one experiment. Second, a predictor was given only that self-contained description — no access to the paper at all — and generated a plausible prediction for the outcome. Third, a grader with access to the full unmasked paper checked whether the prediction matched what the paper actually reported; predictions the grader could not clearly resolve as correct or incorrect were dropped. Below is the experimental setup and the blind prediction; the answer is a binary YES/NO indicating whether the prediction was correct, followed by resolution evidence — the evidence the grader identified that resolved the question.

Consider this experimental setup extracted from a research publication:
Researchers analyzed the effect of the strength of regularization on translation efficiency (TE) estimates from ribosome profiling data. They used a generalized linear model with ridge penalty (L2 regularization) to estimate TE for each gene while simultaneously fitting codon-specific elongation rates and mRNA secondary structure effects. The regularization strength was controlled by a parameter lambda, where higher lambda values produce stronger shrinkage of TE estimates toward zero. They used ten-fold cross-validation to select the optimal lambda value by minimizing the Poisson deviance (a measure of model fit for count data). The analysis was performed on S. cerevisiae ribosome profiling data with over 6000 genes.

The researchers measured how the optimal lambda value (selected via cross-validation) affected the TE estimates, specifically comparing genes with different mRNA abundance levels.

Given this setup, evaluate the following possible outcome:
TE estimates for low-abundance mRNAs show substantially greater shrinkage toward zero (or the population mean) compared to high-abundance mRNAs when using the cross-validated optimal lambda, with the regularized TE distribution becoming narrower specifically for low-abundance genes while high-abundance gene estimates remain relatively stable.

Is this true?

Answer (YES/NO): NO